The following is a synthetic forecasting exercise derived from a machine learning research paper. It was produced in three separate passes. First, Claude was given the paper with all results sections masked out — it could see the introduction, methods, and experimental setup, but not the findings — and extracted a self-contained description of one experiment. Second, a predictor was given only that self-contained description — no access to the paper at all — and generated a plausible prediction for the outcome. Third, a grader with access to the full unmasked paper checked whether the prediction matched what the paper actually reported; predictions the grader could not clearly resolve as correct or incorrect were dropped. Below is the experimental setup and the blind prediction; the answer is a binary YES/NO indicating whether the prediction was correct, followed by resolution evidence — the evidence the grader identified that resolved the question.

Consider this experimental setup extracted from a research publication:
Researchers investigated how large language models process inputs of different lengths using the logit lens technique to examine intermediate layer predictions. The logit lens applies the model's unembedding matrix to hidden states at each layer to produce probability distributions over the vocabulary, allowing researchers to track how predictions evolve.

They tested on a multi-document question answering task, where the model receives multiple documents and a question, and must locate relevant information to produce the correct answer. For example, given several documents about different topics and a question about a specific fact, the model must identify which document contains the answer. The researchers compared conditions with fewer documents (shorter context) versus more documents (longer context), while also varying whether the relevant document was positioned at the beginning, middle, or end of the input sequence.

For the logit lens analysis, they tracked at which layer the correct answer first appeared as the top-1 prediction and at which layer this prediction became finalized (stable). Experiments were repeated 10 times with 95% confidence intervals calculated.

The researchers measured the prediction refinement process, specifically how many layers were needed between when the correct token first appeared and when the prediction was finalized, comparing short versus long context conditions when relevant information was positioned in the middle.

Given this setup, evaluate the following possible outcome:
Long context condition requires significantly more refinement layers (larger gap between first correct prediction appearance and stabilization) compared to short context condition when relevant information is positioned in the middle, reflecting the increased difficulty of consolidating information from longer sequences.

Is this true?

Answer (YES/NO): YES